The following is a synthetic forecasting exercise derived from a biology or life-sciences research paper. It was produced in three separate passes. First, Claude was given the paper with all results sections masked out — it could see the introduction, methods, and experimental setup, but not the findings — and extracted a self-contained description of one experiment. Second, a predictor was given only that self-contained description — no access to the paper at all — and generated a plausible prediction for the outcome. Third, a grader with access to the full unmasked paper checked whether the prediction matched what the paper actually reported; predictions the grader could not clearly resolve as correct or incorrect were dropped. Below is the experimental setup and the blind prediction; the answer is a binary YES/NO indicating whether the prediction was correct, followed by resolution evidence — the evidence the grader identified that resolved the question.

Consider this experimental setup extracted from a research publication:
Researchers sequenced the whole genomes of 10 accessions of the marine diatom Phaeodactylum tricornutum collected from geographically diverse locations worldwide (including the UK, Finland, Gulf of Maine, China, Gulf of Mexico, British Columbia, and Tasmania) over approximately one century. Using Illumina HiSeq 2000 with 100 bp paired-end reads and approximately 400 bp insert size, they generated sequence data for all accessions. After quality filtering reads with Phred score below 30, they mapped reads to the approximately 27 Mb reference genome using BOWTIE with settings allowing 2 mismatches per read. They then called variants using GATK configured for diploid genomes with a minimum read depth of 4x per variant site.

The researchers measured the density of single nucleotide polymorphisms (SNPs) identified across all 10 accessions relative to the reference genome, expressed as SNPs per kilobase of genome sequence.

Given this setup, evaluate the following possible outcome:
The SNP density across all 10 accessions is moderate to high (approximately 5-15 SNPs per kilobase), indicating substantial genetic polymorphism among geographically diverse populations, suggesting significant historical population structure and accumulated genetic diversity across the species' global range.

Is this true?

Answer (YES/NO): NO